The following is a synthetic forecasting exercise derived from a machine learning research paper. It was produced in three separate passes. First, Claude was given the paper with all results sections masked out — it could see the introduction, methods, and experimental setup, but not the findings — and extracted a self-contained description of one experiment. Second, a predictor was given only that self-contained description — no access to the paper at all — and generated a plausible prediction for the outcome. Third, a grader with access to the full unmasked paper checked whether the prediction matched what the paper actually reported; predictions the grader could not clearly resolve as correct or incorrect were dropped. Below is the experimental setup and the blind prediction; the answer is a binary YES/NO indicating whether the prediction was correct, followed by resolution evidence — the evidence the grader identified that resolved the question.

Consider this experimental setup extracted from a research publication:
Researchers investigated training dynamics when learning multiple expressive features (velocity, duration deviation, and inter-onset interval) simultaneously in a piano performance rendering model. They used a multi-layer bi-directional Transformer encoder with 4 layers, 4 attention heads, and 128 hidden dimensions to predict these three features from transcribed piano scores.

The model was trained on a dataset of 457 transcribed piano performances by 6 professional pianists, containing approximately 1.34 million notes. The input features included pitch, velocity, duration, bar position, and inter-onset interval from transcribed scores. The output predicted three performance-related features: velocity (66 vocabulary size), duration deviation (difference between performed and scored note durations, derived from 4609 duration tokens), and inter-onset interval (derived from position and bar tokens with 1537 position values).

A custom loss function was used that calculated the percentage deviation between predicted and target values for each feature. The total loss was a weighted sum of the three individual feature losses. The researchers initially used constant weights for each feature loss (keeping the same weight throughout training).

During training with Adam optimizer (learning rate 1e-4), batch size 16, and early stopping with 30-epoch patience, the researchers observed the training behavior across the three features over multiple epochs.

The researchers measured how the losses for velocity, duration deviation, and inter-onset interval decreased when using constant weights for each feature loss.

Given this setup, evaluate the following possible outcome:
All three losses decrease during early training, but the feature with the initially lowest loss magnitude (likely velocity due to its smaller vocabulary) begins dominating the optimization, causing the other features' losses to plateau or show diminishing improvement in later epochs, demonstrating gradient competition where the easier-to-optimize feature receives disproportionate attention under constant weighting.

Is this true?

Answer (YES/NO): NO